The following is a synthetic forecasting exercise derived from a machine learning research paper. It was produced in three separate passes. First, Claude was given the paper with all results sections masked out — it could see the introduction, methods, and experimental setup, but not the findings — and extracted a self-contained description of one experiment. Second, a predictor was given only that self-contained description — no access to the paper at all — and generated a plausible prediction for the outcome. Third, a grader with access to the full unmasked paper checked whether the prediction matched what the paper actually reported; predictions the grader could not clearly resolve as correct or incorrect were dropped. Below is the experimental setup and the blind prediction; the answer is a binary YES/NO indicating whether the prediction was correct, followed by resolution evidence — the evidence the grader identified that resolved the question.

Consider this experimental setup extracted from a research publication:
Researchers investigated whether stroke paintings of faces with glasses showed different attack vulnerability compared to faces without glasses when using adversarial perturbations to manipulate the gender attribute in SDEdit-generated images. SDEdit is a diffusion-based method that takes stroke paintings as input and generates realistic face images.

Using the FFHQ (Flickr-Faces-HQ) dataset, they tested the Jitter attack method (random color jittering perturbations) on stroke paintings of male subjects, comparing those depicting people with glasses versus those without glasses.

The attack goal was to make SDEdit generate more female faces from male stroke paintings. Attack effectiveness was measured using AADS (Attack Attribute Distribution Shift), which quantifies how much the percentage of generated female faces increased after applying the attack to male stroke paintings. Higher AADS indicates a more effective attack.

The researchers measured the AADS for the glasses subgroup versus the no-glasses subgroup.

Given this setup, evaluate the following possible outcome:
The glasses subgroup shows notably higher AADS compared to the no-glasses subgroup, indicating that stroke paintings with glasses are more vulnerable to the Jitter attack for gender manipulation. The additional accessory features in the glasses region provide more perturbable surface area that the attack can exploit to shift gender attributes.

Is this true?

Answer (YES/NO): NO